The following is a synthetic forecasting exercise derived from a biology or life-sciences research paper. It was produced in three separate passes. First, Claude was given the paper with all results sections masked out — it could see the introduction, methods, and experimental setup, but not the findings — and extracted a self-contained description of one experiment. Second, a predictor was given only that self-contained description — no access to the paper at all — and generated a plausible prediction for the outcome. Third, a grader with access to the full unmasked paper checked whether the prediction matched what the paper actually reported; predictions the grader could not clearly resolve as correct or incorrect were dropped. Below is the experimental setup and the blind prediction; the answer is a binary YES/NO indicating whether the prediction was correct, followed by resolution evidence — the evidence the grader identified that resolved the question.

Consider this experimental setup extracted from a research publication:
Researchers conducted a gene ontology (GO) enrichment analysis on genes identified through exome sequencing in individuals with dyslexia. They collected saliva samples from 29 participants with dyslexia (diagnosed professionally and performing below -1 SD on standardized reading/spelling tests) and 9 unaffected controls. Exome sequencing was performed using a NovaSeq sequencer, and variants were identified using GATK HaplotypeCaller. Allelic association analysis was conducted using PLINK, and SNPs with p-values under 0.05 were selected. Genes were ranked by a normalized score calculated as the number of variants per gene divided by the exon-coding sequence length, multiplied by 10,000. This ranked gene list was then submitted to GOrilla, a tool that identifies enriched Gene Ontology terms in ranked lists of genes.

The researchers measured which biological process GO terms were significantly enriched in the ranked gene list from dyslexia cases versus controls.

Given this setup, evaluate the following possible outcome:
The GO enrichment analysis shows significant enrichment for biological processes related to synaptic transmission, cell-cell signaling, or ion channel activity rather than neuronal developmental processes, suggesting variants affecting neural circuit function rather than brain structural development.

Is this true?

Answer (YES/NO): NO